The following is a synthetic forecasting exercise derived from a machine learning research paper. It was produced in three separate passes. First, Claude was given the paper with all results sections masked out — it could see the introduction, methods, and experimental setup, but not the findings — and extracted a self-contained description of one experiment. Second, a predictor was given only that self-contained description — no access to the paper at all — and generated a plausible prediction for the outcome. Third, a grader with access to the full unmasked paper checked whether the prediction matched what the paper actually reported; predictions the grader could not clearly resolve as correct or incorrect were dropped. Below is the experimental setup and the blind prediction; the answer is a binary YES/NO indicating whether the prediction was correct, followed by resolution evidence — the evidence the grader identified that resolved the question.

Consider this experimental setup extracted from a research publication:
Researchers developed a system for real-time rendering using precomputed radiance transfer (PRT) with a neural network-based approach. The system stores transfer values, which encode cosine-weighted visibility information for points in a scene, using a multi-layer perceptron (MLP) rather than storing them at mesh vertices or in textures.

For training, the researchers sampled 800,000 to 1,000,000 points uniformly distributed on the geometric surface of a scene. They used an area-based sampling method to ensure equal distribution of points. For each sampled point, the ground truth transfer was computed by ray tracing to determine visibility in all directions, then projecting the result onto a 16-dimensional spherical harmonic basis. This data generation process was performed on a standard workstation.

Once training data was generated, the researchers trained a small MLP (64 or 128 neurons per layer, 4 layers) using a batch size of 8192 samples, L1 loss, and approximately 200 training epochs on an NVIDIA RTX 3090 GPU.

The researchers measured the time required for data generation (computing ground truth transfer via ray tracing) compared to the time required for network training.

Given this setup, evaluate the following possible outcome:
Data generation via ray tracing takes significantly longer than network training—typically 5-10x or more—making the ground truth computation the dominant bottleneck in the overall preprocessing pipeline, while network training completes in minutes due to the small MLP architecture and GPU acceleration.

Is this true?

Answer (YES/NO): YES